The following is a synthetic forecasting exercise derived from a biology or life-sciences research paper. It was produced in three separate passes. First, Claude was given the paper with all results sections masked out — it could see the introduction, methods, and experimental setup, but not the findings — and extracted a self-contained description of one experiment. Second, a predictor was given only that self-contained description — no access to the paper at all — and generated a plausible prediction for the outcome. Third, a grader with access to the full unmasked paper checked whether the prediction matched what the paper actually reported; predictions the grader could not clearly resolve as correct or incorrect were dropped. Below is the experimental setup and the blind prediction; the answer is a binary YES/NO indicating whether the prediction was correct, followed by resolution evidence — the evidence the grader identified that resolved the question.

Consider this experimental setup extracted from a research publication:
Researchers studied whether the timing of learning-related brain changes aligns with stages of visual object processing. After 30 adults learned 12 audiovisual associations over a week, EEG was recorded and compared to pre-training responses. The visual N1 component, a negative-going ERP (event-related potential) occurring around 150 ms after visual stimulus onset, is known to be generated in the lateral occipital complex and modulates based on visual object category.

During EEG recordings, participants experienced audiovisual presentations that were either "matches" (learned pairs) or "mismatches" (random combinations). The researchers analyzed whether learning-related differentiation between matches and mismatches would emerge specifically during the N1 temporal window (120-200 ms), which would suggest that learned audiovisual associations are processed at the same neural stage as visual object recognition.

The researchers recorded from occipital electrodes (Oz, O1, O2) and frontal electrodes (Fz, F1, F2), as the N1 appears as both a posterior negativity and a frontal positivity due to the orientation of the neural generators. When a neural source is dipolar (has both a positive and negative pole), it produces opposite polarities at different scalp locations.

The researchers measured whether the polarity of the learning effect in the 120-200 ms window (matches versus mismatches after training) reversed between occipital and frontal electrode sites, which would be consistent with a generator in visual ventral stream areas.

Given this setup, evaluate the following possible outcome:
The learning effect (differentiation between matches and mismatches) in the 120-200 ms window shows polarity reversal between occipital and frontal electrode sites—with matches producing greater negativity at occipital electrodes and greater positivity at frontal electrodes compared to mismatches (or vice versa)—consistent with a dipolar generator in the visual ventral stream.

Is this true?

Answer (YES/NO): NO